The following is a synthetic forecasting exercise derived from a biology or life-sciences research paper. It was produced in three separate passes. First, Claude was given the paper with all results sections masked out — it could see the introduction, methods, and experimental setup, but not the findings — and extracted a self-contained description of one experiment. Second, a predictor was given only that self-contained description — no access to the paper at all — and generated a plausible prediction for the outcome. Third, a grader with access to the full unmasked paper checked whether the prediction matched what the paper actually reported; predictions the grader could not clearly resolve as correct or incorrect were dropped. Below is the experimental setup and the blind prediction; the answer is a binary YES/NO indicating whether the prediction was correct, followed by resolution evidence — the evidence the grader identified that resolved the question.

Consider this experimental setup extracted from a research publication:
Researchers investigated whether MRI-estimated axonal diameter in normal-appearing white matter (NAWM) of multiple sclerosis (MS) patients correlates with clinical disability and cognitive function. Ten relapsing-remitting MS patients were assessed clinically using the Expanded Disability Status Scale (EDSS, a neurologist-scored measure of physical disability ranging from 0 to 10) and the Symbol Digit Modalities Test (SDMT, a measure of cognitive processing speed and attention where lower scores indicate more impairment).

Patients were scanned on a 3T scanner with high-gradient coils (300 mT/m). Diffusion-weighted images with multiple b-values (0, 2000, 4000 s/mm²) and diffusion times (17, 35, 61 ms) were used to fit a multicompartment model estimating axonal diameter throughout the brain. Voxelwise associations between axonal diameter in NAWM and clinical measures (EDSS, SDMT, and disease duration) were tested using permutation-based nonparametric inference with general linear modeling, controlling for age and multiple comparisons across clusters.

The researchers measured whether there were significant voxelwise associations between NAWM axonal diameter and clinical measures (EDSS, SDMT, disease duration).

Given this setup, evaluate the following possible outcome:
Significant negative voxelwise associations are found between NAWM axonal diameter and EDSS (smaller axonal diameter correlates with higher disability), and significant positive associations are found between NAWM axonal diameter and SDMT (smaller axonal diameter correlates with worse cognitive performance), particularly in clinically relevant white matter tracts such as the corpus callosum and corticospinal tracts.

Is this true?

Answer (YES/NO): NO